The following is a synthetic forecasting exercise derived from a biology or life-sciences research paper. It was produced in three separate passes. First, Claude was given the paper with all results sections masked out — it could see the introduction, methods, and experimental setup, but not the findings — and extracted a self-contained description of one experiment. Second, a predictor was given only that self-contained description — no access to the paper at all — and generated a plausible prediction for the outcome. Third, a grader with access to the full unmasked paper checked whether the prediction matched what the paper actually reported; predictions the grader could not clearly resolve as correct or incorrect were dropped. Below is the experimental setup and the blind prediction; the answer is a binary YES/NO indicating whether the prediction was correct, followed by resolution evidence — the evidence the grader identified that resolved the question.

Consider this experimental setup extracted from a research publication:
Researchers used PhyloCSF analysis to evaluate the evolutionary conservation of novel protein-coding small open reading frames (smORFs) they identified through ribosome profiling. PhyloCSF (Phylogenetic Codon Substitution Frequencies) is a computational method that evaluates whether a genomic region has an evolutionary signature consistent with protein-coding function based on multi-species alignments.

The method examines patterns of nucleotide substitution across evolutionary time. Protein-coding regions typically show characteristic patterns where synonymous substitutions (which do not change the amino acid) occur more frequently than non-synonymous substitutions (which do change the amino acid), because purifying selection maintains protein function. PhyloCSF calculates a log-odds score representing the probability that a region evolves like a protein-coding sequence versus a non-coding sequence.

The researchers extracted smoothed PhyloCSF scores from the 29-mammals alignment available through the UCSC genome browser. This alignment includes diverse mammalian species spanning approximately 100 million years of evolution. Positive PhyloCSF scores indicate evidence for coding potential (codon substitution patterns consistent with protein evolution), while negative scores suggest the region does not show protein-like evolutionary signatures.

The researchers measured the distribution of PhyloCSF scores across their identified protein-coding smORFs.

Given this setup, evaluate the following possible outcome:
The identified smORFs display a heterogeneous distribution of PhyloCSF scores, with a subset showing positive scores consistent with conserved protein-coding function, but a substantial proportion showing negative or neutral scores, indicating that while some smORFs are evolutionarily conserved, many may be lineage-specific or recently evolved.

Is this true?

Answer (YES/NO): YES